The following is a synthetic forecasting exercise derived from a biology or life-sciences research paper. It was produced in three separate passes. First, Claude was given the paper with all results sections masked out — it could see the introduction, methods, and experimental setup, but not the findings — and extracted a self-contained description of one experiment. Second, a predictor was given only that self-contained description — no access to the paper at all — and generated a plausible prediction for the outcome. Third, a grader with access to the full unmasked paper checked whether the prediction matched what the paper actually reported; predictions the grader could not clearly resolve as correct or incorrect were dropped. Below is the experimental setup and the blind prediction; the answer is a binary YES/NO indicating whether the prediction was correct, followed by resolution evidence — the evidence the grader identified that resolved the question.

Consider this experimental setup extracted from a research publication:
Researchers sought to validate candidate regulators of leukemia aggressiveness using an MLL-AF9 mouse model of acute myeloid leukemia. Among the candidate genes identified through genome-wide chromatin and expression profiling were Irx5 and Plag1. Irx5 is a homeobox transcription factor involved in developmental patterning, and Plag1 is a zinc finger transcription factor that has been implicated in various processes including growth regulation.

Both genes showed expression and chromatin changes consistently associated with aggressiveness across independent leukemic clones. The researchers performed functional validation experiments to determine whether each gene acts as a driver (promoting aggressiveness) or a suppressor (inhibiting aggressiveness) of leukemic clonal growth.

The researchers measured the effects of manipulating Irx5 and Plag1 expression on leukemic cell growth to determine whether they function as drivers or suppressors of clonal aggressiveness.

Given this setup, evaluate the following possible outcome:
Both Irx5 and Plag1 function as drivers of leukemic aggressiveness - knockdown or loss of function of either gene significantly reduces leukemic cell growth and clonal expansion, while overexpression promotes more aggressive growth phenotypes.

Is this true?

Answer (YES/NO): NO